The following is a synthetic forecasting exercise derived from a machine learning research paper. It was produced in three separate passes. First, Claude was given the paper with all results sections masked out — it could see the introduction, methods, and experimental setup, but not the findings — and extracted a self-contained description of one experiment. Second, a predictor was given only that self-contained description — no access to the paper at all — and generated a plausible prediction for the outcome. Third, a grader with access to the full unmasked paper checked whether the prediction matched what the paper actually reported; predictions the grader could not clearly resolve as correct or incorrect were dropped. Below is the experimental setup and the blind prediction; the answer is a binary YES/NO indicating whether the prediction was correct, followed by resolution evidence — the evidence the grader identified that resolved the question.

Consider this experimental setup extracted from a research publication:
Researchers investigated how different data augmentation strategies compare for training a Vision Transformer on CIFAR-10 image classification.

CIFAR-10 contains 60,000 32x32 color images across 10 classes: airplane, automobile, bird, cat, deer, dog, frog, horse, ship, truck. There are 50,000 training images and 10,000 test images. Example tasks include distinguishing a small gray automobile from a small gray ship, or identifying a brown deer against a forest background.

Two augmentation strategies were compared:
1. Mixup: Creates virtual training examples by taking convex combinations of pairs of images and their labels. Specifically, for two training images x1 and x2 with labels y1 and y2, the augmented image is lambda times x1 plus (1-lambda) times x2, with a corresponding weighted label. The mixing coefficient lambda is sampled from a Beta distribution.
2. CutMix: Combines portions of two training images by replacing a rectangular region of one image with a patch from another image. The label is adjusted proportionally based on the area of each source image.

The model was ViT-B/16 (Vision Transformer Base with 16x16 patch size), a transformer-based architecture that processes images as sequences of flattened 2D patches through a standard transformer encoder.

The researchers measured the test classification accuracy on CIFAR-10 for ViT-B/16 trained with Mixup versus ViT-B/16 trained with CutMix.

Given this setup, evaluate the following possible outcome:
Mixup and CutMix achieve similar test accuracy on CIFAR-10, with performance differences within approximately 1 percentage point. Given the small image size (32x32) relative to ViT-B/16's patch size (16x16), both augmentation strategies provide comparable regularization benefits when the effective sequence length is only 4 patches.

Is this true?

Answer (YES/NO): YES